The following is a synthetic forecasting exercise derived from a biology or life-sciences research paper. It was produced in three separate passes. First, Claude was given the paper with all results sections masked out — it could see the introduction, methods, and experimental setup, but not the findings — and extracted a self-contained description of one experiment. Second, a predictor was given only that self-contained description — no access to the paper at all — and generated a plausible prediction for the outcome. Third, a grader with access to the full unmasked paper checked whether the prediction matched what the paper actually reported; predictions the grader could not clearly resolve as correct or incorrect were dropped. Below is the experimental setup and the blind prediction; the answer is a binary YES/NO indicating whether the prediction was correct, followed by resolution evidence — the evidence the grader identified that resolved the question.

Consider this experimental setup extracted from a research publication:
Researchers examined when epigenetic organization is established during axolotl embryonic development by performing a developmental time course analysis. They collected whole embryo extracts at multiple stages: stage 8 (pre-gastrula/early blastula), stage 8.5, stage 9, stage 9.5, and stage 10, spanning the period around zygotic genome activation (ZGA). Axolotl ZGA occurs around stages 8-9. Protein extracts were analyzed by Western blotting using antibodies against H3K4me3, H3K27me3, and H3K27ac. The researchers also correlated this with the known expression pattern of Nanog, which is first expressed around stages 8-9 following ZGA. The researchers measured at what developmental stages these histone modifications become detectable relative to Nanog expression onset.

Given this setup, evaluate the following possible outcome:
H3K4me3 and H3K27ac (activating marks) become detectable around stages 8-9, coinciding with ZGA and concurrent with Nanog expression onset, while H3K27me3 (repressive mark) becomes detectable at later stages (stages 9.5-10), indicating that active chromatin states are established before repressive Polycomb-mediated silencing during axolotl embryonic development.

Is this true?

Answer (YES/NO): NO